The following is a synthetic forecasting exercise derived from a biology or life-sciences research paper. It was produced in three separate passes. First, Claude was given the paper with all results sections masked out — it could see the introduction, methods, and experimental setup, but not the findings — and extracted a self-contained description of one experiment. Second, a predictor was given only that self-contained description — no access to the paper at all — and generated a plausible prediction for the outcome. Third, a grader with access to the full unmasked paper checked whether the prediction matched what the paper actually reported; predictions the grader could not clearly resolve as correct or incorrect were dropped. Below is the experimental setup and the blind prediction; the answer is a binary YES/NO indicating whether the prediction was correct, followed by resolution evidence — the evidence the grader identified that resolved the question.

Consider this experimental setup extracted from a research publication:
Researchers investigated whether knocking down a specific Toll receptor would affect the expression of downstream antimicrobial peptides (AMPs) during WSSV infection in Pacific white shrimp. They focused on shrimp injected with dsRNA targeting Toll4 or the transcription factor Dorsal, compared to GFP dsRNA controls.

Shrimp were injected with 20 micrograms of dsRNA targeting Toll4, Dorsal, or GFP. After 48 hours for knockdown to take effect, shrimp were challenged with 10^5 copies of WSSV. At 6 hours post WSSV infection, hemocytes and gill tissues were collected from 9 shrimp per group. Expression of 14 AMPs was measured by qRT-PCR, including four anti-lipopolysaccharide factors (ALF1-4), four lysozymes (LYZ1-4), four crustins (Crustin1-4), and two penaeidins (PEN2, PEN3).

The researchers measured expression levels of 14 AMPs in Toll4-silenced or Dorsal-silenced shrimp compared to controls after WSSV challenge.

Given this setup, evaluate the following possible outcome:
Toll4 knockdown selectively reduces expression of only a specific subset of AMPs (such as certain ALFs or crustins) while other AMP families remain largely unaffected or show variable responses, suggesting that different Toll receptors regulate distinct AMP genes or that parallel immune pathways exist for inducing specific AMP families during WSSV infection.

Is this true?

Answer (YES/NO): NO